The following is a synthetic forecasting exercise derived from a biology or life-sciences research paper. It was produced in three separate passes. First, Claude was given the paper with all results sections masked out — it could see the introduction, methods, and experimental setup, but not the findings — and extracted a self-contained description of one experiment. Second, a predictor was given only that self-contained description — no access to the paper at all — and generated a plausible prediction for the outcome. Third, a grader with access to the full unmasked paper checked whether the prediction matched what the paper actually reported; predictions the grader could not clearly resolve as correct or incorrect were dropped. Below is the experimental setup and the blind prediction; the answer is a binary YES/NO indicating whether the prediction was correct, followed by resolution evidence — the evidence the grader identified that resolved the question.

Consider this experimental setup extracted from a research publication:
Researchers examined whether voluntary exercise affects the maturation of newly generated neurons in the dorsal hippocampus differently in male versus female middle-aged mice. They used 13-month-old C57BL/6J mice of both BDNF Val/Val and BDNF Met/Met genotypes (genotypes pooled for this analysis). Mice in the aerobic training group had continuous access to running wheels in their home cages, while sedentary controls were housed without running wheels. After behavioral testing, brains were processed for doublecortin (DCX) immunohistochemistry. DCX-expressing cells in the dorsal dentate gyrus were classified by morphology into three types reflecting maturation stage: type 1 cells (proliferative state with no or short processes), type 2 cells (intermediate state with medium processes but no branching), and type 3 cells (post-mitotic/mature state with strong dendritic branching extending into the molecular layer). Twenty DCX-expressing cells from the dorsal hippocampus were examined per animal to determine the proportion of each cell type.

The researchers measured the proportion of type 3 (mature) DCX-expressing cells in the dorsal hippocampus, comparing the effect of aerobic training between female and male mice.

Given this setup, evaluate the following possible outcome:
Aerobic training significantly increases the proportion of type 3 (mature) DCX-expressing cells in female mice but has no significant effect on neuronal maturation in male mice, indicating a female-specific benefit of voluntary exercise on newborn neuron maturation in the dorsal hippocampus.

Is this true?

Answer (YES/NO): YES